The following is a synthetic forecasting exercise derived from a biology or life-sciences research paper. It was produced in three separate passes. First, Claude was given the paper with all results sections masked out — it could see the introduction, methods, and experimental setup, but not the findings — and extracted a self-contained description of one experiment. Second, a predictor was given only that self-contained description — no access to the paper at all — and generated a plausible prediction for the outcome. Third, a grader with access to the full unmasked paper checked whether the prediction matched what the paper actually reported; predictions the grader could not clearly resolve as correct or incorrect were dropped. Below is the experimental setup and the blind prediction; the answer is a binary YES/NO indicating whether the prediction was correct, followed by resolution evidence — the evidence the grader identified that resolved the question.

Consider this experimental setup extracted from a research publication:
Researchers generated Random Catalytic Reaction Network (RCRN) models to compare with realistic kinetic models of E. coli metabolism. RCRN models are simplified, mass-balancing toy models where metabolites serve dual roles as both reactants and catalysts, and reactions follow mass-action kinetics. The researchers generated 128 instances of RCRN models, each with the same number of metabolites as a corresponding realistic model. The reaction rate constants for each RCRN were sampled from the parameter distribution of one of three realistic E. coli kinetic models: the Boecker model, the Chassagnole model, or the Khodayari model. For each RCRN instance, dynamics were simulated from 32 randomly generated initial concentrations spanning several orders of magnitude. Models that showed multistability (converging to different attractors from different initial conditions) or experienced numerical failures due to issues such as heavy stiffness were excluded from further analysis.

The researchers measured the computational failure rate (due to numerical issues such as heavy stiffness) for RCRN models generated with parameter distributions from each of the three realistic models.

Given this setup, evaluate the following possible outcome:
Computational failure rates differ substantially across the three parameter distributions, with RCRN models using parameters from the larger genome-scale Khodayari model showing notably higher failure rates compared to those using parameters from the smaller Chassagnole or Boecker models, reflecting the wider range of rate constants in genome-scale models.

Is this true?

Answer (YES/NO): YES